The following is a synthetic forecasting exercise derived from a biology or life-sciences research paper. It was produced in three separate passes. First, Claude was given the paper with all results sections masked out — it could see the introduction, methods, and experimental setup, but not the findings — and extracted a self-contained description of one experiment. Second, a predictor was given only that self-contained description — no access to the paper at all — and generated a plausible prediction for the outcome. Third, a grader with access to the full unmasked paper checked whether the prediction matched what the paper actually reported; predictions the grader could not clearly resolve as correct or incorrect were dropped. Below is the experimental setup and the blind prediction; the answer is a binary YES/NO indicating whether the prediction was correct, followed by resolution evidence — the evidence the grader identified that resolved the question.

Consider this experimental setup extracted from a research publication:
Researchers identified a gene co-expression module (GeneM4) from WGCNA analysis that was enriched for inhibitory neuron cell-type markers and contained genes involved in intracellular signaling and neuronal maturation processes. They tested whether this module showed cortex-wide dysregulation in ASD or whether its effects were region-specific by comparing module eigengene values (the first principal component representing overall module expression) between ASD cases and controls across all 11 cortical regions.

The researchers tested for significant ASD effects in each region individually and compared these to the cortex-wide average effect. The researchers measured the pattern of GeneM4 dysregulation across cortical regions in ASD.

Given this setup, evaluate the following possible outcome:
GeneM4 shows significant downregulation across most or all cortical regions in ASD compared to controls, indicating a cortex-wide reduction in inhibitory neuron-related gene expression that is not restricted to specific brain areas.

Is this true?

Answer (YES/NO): NO